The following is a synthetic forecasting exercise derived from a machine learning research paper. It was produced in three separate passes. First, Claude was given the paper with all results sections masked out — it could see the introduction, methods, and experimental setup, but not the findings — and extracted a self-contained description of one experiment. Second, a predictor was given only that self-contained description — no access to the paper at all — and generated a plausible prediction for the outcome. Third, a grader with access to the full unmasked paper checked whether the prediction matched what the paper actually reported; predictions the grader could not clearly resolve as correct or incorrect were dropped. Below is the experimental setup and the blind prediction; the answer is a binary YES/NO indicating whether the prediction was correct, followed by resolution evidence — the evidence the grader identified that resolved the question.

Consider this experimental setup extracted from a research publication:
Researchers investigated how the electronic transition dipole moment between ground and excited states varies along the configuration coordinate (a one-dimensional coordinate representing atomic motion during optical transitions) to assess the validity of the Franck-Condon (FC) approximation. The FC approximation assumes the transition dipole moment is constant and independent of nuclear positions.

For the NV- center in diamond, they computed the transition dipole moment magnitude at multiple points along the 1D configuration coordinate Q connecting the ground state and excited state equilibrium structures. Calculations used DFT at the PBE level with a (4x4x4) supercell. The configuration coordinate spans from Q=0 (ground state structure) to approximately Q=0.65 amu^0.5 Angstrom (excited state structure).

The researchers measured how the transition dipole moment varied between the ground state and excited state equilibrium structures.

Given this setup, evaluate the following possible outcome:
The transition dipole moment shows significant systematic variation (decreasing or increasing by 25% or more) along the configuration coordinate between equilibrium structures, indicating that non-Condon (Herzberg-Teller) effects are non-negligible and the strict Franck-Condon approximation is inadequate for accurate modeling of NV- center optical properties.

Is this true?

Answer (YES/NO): NO